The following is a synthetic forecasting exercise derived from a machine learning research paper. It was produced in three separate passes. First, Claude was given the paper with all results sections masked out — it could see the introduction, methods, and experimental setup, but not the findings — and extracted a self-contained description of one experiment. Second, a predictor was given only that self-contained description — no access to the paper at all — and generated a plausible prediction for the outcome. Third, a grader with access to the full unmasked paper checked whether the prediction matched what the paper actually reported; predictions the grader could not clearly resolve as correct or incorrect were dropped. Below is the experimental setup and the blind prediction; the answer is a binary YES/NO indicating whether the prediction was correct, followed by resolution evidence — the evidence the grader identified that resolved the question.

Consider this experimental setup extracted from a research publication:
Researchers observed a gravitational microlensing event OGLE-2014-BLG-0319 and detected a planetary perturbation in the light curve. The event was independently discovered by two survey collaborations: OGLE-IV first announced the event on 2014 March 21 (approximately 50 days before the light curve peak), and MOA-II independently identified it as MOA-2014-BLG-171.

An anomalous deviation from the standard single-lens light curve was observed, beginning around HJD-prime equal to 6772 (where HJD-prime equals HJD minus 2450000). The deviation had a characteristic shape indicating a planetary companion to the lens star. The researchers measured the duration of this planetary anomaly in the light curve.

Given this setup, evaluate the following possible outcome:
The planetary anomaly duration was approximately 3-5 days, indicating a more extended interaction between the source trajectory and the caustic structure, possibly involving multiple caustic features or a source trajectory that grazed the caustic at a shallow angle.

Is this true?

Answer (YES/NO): NO